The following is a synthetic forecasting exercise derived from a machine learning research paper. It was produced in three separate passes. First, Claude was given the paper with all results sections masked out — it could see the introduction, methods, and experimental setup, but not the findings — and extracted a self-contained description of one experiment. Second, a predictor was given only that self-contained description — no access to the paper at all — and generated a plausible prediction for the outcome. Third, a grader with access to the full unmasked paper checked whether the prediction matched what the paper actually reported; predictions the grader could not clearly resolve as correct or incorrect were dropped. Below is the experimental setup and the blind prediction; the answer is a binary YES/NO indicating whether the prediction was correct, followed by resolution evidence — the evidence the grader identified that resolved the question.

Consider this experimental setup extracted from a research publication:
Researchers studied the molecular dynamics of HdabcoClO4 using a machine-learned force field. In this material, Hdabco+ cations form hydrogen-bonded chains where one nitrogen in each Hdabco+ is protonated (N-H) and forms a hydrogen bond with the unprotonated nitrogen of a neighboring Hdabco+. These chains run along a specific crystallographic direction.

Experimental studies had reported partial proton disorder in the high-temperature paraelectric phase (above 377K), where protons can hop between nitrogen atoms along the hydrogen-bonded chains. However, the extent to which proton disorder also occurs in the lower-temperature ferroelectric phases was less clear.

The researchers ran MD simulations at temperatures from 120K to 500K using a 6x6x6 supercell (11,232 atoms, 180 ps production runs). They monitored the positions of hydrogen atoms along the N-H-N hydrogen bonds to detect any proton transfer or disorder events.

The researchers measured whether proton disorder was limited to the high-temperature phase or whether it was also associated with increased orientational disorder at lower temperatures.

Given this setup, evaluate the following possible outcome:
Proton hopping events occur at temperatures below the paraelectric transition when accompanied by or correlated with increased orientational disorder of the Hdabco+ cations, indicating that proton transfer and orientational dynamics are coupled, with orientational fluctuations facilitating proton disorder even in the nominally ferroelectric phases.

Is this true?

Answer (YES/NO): NO